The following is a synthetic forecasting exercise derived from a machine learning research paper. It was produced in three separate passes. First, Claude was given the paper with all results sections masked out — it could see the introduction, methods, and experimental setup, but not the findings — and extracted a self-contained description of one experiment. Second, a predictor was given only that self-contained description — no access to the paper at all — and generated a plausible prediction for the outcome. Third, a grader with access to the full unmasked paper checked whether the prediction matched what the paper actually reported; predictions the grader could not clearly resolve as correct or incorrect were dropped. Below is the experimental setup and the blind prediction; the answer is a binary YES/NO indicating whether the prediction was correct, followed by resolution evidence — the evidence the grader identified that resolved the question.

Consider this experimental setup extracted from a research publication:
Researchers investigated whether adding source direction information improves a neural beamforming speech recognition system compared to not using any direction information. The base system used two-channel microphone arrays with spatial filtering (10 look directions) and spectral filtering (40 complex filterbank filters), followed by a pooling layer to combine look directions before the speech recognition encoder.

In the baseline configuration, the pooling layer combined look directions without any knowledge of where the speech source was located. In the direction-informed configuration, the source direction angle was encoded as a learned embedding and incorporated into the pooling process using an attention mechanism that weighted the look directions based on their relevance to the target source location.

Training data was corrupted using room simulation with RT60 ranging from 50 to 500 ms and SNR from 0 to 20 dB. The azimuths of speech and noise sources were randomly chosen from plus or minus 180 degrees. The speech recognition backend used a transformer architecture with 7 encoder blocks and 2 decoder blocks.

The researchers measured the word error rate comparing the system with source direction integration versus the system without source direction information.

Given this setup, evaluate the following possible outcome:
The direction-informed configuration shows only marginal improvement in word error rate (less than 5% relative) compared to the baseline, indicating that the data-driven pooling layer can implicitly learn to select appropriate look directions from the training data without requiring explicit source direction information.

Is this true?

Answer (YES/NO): NO